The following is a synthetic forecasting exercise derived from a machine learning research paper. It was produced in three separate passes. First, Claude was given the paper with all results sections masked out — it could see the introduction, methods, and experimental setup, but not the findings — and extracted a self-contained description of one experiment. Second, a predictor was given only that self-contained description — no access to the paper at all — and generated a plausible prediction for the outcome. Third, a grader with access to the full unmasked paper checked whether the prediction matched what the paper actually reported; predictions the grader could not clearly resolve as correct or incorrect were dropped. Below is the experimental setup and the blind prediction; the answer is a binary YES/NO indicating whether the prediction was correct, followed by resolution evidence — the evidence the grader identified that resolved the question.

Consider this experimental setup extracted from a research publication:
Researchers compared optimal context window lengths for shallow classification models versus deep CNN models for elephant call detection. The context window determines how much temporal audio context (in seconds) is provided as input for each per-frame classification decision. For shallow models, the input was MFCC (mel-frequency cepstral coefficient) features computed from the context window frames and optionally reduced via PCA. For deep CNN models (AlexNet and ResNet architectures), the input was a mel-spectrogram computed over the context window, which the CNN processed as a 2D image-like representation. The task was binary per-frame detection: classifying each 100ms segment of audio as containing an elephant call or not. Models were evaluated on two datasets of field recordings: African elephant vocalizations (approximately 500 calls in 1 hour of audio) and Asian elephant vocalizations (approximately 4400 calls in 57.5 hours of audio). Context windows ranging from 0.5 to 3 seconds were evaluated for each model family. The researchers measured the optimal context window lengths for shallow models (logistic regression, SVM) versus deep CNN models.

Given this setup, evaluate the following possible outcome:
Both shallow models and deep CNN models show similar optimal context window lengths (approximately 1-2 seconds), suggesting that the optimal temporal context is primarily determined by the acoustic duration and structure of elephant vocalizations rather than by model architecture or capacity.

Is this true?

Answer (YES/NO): NO